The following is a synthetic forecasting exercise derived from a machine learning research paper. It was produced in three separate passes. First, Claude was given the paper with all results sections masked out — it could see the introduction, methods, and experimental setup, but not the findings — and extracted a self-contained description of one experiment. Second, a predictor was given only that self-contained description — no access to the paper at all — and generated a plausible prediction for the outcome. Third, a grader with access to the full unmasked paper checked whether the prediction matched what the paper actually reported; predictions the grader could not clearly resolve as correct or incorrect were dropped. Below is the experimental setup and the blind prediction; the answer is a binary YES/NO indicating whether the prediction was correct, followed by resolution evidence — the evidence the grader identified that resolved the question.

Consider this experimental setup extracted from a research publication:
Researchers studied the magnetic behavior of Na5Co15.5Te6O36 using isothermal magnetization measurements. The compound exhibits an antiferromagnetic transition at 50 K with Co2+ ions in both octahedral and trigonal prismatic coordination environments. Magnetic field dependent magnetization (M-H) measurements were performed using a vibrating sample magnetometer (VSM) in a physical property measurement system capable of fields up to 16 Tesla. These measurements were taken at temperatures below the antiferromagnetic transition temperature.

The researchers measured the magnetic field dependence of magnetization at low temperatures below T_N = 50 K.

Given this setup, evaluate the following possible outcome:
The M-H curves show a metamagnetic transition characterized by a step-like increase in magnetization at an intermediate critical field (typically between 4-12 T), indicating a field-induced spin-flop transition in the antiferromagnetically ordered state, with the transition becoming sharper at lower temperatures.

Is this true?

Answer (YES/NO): NO